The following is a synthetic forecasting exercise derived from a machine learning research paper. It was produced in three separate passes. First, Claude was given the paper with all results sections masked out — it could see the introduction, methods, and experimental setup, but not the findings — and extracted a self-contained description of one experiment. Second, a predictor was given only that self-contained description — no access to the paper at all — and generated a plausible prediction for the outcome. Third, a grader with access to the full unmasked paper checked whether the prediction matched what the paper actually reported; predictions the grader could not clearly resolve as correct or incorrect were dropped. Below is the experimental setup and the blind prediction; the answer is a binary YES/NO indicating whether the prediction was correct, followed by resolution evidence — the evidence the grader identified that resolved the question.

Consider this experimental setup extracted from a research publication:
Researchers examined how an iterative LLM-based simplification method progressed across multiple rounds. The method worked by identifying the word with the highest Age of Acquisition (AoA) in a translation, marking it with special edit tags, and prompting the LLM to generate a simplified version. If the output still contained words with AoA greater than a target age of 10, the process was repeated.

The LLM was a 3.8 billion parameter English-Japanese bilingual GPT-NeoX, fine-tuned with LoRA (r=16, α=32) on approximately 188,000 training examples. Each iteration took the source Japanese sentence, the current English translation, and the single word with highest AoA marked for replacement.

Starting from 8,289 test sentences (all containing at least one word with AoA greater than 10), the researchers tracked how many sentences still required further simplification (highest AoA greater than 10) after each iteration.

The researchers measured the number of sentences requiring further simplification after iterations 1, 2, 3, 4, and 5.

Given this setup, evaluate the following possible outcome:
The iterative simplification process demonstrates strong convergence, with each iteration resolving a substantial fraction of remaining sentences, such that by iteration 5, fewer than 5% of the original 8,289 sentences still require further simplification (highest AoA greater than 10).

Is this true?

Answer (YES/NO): YES